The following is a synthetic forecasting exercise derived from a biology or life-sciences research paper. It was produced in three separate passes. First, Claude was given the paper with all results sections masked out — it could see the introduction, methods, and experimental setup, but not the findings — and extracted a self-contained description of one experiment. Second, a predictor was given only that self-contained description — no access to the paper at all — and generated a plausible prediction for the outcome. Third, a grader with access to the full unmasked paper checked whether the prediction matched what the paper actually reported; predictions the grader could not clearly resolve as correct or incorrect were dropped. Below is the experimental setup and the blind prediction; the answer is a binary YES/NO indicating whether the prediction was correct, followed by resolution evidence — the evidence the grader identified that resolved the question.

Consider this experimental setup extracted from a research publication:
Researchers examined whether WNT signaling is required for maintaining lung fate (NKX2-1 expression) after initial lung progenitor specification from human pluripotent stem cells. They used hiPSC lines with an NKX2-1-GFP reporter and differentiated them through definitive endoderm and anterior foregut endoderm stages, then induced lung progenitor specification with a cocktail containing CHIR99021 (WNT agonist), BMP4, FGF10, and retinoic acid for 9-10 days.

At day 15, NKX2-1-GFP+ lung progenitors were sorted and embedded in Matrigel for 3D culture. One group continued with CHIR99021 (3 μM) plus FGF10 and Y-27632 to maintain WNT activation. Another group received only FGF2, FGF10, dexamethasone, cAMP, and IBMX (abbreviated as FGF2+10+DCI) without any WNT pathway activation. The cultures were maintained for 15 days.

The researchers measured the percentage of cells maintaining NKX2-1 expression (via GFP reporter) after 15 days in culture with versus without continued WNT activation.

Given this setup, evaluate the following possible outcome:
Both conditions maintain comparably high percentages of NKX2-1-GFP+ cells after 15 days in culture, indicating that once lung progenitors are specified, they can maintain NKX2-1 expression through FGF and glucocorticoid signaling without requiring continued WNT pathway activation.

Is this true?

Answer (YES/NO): NO